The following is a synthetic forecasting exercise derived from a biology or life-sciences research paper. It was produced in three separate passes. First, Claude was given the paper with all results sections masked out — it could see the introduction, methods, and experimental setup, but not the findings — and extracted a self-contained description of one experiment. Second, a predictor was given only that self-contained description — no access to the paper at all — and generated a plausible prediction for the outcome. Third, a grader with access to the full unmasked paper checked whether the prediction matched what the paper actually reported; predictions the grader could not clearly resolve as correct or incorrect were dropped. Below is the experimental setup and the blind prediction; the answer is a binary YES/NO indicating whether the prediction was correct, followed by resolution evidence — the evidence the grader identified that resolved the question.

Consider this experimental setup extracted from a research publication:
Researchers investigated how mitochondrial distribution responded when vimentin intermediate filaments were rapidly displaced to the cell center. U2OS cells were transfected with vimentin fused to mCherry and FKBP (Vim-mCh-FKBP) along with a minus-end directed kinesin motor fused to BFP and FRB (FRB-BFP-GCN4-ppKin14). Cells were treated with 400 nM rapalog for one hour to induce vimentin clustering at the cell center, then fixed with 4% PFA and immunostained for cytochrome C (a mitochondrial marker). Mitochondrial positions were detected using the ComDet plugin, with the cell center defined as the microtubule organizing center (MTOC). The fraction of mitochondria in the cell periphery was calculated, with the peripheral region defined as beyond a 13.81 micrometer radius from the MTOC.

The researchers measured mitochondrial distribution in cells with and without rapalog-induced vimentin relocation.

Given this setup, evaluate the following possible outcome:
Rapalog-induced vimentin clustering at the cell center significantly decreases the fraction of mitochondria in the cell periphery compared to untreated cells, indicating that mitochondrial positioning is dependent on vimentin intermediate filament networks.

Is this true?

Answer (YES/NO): YES